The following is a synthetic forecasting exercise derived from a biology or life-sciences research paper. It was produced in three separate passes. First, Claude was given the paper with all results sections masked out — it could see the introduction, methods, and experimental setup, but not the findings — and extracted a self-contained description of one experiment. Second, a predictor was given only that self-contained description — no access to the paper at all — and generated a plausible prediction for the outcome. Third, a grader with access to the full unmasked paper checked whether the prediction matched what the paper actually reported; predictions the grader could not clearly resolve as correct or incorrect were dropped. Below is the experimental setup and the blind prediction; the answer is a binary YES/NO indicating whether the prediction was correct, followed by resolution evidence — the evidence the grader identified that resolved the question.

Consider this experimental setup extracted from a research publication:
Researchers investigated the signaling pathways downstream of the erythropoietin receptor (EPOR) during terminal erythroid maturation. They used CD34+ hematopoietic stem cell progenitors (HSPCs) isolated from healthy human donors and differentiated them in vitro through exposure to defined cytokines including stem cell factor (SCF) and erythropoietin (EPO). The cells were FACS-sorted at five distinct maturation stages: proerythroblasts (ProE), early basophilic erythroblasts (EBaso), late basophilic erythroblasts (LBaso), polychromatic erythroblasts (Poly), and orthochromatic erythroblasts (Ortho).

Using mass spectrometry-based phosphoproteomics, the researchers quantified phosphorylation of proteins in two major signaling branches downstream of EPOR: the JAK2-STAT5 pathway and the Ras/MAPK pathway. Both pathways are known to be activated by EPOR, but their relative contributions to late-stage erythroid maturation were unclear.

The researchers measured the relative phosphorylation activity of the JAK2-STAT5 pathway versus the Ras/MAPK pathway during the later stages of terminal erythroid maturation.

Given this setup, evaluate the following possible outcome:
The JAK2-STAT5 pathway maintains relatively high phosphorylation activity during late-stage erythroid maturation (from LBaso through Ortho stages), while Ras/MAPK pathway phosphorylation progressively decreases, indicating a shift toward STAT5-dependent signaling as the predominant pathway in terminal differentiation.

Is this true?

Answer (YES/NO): YES